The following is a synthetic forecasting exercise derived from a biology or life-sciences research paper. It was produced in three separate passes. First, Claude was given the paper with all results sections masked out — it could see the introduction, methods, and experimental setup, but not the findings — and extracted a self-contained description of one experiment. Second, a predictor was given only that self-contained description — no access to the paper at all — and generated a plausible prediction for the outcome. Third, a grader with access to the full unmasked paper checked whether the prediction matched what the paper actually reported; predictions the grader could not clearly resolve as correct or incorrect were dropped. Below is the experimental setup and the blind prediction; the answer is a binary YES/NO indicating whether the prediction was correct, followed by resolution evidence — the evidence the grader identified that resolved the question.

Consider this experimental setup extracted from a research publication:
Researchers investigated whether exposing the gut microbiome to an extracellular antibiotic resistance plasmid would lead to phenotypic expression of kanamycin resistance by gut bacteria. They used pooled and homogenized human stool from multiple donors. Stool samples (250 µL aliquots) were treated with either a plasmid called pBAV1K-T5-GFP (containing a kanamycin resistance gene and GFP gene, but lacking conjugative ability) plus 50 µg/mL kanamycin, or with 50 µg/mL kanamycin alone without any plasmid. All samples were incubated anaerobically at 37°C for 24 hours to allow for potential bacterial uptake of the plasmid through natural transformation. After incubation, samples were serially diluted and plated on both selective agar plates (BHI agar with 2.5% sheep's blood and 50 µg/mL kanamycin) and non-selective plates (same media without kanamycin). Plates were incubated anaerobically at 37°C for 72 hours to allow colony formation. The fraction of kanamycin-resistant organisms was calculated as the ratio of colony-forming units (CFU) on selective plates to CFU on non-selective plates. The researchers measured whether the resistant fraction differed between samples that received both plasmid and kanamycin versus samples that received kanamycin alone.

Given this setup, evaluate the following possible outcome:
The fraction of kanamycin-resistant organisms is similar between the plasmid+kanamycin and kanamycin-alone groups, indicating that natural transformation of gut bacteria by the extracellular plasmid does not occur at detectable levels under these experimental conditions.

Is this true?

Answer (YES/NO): NO